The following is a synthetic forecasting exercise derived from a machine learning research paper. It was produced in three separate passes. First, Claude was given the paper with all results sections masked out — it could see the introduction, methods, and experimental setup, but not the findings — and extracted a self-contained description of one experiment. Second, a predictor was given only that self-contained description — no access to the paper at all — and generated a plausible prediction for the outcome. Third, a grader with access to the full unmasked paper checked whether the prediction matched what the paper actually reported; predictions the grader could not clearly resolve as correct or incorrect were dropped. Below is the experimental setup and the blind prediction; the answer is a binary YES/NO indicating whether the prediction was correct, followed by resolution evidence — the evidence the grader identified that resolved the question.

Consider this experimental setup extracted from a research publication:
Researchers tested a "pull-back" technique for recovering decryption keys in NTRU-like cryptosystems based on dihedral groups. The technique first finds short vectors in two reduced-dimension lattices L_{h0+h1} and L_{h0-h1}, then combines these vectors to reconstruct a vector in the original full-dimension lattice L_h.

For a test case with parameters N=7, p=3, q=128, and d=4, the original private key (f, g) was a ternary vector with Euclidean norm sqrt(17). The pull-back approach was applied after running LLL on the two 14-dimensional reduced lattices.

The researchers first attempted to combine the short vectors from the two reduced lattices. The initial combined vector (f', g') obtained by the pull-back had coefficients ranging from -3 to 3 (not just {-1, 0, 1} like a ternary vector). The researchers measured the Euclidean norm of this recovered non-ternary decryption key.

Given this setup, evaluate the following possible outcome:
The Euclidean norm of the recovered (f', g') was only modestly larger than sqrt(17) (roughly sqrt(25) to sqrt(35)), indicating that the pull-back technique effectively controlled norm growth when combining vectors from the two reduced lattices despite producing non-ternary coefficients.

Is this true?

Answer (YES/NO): NO